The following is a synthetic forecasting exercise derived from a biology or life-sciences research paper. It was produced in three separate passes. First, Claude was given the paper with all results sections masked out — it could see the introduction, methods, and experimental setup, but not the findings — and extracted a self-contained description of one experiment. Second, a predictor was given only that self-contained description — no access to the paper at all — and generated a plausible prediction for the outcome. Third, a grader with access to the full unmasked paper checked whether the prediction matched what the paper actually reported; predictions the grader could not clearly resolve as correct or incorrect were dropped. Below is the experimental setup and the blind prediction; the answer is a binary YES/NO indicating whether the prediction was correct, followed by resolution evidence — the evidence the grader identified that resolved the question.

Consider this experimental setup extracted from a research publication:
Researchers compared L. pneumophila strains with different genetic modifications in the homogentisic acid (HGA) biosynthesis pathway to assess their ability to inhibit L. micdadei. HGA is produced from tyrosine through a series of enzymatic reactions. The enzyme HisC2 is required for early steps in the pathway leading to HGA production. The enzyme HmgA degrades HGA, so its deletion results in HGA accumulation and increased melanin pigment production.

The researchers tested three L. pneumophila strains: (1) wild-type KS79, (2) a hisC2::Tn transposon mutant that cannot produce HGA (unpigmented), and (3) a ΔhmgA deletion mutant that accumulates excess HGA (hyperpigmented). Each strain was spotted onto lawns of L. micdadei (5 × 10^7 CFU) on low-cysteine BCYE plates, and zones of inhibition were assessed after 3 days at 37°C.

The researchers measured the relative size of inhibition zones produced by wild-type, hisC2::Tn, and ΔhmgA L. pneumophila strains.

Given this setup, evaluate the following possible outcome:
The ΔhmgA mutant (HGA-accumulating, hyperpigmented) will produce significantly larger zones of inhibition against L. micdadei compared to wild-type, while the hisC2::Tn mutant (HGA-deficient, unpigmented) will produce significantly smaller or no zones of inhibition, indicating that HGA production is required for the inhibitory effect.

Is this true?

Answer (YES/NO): NO